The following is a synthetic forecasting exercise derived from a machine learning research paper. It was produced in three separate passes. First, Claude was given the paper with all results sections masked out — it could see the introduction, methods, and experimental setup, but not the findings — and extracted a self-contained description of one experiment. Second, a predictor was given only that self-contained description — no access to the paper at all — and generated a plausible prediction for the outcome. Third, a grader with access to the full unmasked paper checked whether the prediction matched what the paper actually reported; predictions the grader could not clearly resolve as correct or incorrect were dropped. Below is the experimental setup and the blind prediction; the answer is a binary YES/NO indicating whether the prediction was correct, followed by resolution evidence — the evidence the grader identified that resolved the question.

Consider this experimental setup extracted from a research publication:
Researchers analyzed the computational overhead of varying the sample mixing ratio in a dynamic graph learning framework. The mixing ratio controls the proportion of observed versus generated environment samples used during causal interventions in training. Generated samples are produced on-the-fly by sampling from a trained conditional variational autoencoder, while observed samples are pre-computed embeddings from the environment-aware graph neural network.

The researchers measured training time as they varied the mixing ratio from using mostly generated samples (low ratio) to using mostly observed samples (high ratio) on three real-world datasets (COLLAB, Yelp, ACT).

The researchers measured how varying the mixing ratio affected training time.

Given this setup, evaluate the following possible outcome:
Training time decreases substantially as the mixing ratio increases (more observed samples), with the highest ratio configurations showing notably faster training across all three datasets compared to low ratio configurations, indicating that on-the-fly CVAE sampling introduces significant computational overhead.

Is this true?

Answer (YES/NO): NO